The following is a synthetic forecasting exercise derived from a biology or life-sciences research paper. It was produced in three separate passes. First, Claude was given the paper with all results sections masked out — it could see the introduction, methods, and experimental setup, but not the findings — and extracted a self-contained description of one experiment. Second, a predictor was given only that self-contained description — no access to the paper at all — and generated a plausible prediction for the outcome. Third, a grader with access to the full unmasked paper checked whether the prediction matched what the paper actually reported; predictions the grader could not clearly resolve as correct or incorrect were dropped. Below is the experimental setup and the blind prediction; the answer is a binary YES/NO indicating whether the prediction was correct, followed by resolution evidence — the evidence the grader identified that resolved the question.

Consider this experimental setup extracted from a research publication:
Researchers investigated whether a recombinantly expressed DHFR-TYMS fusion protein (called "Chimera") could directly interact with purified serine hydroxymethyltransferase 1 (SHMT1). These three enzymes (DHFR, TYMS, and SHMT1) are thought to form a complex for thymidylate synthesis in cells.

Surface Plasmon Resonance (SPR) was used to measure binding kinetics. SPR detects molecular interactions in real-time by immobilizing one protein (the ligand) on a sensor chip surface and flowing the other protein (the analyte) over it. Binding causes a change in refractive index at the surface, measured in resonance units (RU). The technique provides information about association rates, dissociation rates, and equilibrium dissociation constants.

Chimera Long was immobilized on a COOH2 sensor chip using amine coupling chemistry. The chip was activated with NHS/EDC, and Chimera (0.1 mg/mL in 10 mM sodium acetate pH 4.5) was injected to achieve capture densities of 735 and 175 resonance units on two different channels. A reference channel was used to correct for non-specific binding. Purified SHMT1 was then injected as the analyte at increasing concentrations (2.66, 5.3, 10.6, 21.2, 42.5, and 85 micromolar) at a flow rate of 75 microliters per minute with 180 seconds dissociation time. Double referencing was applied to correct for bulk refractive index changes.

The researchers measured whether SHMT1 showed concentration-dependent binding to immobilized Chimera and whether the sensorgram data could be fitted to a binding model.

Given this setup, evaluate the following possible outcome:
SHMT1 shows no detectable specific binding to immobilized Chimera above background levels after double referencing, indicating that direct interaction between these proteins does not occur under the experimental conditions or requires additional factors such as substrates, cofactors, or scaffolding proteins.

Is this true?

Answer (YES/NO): NO